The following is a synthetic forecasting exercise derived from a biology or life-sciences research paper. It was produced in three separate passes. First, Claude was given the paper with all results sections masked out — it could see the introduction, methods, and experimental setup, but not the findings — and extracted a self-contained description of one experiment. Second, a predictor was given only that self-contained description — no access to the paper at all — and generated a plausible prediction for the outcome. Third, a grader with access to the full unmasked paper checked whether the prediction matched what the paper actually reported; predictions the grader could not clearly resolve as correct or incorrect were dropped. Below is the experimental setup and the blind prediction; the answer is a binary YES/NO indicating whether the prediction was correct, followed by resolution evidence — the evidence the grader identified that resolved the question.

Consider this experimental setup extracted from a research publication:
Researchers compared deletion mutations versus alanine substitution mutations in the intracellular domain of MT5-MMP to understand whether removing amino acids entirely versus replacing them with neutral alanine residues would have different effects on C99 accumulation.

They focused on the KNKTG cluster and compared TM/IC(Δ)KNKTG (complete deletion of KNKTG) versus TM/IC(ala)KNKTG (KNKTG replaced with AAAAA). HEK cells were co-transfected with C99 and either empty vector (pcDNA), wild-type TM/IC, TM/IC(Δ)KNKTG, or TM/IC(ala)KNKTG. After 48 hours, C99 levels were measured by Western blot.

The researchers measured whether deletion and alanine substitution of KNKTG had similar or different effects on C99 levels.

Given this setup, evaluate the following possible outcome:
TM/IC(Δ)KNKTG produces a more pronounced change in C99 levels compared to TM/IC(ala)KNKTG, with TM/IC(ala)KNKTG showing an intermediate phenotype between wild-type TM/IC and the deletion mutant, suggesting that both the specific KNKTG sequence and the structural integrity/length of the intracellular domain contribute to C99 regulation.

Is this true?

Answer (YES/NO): NO